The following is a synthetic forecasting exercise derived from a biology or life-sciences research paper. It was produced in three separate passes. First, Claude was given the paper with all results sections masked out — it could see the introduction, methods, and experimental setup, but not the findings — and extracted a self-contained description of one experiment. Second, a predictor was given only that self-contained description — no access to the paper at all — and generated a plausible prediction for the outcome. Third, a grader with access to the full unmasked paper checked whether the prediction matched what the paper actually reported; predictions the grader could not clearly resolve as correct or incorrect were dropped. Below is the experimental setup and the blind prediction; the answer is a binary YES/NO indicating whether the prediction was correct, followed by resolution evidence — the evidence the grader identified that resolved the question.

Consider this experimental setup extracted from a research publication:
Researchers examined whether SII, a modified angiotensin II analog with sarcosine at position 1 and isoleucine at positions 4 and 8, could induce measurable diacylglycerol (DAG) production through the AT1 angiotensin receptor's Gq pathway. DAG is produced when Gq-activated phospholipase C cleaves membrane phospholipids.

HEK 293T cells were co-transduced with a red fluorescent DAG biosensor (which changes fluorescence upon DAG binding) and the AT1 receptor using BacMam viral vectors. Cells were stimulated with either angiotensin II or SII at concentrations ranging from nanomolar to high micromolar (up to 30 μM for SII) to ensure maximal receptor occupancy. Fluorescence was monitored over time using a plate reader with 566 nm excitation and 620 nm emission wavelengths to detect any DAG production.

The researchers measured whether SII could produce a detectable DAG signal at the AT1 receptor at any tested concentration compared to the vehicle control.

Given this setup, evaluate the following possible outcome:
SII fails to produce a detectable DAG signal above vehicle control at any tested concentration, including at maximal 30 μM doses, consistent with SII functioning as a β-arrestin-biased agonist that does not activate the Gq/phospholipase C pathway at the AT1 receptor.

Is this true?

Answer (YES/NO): YES